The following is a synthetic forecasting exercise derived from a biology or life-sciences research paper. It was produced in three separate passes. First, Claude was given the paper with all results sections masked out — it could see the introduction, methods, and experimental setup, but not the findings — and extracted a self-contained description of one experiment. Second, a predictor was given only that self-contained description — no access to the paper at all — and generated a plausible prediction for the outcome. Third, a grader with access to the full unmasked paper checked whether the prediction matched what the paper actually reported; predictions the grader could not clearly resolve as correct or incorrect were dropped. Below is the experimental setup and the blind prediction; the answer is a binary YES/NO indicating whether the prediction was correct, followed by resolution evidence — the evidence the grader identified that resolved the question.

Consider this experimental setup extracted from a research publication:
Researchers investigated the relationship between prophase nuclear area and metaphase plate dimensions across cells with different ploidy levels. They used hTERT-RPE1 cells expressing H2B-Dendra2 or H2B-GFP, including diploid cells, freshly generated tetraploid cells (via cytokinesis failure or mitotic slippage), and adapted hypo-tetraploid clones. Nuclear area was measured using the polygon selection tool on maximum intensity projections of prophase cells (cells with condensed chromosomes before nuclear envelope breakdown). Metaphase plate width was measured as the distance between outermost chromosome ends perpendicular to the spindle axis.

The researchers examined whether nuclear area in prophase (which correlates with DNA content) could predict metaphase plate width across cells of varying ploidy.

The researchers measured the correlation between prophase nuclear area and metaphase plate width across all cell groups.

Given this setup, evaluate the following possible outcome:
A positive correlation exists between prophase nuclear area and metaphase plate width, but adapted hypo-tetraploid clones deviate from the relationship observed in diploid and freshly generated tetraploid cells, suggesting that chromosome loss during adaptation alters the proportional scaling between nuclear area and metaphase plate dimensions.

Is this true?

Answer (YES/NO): NO